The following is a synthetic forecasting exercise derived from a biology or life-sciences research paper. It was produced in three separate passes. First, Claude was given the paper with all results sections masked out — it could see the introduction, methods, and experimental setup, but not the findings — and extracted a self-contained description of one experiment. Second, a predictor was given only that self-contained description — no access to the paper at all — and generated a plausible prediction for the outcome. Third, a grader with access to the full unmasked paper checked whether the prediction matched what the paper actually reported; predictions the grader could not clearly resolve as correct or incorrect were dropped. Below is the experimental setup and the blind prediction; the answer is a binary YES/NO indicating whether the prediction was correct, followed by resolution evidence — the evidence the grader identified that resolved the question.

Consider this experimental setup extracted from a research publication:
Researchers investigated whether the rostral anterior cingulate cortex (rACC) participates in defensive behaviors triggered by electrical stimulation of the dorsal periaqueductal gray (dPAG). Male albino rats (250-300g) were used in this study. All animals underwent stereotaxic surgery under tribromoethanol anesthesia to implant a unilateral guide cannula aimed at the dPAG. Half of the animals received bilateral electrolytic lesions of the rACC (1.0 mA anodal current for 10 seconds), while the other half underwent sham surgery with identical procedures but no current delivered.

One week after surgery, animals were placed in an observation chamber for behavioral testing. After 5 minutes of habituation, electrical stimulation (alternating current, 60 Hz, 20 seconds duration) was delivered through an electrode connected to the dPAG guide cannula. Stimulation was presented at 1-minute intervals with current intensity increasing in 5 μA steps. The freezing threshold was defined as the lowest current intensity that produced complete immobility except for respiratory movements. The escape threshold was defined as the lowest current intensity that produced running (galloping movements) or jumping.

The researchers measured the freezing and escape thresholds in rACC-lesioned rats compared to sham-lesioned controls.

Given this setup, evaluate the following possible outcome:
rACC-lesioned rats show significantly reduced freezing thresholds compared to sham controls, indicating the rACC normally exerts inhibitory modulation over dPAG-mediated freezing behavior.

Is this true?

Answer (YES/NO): NO